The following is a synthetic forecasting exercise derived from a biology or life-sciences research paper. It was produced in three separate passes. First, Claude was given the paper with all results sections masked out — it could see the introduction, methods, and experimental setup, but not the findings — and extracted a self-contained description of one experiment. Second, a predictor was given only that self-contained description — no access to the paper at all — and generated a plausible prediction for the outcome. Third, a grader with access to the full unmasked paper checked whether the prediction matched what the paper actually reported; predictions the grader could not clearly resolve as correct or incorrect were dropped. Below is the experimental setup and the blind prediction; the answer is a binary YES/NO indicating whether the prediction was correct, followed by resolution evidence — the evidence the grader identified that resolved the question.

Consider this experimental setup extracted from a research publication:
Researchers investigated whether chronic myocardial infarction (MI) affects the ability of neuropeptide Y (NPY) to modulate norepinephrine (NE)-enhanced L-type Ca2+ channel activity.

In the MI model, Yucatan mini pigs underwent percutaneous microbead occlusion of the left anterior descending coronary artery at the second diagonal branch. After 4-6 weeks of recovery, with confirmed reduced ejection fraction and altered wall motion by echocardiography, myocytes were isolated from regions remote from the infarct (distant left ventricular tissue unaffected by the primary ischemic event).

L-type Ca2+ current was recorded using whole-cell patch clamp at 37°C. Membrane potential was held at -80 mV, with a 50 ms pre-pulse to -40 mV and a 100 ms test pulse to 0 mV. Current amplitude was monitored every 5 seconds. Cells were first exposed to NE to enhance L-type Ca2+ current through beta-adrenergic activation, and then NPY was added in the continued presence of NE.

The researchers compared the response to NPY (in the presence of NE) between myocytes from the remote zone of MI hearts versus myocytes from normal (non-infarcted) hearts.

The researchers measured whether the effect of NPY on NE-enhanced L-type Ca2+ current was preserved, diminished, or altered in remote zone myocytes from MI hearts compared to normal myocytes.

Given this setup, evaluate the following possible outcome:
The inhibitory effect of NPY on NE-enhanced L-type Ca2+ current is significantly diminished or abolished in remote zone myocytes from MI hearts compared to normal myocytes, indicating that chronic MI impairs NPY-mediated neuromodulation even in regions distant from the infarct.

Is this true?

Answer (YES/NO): YES